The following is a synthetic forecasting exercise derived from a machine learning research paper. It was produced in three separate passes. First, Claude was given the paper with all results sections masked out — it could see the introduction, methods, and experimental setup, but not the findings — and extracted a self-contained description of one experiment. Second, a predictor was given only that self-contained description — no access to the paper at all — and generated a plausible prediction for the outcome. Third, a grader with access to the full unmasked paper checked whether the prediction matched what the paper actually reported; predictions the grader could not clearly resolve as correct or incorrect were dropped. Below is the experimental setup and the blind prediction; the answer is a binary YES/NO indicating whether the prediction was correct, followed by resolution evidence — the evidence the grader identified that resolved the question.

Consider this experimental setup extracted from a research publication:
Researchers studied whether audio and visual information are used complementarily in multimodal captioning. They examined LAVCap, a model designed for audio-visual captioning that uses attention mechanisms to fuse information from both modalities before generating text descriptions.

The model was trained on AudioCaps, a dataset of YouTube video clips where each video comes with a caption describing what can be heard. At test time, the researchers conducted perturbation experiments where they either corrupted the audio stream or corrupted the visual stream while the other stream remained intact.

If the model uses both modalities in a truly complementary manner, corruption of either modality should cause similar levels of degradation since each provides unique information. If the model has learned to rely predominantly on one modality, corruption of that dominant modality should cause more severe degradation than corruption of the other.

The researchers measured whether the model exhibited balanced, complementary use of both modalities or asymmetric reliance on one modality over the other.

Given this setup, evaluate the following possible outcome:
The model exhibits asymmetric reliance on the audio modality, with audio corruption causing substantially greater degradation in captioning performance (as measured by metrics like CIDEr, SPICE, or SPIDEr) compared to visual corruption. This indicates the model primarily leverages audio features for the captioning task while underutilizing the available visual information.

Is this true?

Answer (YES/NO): YES